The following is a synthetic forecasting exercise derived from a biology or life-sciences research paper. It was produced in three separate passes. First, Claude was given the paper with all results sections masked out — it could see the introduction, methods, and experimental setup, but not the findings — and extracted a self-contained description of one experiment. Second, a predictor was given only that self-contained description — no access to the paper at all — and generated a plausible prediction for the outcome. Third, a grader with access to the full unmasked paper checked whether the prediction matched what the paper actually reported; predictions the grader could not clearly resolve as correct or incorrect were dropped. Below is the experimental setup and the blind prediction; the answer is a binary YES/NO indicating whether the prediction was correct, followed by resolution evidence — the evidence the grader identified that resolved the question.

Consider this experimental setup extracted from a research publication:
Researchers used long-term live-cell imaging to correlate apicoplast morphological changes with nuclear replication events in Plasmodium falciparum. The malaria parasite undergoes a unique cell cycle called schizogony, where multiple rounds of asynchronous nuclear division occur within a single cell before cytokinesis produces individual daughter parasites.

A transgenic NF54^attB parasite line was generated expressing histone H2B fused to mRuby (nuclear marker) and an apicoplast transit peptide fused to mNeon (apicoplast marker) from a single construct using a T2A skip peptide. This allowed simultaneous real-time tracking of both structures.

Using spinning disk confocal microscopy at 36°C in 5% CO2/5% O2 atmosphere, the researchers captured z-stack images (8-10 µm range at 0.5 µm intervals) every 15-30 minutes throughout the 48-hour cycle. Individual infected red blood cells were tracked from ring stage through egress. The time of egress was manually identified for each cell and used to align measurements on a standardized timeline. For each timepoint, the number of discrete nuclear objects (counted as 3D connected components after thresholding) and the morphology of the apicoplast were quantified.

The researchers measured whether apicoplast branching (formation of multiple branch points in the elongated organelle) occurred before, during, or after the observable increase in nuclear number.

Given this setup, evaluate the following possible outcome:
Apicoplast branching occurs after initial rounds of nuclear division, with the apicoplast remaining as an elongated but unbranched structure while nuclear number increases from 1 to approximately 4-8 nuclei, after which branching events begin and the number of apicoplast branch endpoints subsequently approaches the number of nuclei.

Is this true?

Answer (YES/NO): YES